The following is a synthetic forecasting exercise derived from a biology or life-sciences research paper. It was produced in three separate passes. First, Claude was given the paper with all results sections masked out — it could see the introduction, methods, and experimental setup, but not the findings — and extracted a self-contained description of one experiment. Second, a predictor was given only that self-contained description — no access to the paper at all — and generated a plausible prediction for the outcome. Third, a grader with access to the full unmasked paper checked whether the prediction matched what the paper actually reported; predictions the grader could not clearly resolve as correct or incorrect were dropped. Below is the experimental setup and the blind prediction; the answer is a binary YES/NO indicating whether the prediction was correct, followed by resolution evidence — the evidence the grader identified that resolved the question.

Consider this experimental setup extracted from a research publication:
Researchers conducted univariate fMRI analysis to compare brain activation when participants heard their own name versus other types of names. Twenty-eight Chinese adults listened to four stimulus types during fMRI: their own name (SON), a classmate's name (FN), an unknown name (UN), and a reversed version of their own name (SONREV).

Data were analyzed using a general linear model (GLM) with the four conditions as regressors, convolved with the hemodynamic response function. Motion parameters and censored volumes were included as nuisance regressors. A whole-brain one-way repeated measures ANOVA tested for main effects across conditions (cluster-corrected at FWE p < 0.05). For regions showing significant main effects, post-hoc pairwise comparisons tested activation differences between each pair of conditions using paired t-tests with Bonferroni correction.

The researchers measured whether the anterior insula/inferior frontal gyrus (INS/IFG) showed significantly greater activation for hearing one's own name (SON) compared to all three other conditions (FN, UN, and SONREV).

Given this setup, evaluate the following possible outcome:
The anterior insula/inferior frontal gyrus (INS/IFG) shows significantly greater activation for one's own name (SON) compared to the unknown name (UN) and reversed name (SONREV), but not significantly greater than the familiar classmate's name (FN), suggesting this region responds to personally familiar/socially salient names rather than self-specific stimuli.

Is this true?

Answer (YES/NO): NO